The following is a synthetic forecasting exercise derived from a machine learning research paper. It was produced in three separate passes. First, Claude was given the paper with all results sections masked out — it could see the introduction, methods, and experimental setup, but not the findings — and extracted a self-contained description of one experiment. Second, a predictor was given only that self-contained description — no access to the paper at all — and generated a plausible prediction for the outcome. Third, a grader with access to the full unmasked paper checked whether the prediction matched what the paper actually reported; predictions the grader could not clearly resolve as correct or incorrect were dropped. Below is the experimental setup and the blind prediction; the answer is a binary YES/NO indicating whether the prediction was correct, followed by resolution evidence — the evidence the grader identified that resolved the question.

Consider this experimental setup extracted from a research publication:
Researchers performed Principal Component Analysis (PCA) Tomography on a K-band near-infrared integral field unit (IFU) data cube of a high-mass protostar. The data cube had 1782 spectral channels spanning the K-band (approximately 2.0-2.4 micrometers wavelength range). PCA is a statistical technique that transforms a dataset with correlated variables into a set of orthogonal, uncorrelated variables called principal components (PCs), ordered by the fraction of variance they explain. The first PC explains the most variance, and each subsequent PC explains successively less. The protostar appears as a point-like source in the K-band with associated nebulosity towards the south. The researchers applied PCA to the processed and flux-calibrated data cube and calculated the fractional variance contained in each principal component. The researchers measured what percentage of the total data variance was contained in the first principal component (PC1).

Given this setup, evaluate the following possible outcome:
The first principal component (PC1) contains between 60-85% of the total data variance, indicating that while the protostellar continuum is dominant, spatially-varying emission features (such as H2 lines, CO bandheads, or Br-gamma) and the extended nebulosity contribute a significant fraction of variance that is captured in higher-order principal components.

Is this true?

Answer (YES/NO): NO